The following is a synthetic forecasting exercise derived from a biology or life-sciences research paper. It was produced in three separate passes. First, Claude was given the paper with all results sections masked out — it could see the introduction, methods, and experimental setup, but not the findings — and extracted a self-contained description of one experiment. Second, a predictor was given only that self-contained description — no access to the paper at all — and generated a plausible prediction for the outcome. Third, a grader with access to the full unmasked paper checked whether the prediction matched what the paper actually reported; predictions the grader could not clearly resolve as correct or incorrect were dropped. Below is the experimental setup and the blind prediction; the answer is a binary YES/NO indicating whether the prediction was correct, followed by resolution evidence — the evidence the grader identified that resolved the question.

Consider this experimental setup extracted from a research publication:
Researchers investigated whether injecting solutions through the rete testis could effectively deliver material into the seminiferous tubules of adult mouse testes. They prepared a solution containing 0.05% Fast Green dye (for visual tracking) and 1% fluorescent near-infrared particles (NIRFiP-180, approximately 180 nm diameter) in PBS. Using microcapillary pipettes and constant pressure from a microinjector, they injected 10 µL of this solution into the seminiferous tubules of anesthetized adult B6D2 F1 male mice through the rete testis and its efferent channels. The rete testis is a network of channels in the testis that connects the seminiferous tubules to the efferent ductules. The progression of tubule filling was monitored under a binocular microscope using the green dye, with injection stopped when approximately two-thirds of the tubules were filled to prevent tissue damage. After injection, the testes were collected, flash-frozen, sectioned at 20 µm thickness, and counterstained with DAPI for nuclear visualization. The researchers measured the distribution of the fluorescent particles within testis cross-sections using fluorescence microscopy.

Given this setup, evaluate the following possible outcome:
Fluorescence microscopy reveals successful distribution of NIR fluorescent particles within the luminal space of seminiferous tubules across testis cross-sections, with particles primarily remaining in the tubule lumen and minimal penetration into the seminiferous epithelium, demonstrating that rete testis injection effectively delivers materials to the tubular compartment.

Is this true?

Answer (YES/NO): NO